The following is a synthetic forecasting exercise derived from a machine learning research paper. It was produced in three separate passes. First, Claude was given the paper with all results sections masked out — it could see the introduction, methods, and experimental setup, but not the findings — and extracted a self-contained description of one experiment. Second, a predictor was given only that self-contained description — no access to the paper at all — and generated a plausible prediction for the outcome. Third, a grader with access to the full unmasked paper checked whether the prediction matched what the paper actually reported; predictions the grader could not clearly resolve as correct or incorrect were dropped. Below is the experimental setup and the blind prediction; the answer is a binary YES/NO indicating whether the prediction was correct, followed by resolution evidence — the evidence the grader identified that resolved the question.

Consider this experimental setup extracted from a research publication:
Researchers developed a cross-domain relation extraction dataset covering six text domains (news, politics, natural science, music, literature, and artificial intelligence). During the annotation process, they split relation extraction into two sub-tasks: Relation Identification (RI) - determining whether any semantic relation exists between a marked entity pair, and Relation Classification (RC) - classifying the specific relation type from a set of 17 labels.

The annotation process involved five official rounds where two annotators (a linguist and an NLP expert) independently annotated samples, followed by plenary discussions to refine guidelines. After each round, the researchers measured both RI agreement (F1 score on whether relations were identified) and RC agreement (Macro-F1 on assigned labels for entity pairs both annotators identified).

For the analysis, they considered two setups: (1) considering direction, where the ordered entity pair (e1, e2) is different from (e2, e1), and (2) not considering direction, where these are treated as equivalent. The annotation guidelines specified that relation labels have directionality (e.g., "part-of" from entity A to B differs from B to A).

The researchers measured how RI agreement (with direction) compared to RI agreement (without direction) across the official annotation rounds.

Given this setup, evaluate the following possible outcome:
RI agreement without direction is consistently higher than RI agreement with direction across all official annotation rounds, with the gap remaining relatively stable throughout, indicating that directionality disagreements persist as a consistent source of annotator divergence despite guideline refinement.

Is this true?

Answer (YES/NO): NO